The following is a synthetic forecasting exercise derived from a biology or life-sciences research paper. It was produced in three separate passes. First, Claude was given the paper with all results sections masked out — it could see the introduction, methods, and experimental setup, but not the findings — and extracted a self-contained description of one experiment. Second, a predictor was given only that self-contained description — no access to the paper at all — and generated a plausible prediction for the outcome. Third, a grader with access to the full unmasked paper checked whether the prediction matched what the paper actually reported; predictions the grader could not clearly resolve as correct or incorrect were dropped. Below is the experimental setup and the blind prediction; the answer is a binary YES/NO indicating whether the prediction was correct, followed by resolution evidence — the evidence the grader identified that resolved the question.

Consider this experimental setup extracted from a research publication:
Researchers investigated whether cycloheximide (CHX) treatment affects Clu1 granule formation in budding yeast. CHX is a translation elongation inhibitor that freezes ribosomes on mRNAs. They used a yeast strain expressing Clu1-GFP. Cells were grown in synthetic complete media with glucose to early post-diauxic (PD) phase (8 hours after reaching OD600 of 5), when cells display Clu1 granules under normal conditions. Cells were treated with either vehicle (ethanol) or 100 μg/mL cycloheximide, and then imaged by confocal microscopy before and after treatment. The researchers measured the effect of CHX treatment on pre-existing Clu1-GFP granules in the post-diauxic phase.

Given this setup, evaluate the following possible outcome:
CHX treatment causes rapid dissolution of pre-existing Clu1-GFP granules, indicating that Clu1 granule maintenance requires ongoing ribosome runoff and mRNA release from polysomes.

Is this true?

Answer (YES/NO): NO